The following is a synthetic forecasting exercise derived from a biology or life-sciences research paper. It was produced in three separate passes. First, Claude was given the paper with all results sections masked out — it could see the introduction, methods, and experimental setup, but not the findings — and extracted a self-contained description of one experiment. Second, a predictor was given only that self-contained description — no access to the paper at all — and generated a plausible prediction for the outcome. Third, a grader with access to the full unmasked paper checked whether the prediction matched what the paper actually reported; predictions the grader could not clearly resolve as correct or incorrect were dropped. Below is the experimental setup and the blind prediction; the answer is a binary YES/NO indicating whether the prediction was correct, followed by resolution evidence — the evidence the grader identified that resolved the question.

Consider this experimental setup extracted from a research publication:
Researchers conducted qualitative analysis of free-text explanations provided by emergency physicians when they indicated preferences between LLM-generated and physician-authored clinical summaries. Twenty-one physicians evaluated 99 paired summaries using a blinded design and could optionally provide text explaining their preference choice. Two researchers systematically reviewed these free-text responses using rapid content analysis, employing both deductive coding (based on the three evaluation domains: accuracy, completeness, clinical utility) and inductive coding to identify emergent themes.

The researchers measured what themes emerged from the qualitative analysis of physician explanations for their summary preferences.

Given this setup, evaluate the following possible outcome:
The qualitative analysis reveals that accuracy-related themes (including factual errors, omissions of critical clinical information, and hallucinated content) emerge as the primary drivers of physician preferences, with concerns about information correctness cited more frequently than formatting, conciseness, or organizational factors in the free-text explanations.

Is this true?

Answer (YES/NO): NO